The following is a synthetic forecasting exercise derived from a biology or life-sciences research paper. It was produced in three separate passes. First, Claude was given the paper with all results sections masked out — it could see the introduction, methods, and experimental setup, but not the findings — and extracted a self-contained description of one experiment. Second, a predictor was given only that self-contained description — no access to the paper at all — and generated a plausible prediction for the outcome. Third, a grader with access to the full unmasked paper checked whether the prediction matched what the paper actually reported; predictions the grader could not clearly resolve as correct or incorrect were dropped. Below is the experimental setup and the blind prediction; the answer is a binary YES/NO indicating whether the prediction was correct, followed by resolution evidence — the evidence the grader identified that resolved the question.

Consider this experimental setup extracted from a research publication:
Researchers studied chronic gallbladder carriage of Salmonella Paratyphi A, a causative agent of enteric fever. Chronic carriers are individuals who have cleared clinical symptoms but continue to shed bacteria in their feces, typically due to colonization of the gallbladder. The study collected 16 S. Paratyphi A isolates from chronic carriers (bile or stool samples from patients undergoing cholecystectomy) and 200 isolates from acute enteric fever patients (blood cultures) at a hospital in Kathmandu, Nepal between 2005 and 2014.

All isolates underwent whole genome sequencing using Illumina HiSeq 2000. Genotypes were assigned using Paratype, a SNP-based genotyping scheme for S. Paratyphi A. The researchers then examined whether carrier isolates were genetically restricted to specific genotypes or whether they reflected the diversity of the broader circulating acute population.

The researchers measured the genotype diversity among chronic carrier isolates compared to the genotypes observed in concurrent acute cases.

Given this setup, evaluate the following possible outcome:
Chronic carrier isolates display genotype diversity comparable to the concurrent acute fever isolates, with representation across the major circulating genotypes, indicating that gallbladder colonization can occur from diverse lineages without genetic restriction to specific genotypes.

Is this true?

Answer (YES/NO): YES